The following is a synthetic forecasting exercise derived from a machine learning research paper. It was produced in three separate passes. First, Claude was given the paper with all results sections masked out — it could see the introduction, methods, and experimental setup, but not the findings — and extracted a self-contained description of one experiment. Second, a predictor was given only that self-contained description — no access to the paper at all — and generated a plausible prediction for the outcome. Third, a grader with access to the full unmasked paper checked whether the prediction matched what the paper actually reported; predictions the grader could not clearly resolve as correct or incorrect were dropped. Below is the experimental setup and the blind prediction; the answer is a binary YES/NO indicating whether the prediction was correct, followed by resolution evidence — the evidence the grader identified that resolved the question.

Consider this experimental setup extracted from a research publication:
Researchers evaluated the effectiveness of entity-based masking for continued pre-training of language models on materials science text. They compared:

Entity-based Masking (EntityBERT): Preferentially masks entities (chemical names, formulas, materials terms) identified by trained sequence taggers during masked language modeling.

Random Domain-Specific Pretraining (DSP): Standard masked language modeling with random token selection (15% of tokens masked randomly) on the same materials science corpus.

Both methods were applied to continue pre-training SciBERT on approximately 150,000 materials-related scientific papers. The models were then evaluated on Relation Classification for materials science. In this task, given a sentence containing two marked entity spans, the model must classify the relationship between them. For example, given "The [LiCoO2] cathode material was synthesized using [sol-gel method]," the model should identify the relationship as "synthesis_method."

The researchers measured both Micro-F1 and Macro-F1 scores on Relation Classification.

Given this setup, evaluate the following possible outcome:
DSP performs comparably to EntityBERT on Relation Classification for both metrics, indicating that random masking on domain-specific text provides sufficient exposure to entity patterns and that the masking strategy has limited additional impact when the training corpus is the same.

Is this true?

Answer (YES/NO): NO